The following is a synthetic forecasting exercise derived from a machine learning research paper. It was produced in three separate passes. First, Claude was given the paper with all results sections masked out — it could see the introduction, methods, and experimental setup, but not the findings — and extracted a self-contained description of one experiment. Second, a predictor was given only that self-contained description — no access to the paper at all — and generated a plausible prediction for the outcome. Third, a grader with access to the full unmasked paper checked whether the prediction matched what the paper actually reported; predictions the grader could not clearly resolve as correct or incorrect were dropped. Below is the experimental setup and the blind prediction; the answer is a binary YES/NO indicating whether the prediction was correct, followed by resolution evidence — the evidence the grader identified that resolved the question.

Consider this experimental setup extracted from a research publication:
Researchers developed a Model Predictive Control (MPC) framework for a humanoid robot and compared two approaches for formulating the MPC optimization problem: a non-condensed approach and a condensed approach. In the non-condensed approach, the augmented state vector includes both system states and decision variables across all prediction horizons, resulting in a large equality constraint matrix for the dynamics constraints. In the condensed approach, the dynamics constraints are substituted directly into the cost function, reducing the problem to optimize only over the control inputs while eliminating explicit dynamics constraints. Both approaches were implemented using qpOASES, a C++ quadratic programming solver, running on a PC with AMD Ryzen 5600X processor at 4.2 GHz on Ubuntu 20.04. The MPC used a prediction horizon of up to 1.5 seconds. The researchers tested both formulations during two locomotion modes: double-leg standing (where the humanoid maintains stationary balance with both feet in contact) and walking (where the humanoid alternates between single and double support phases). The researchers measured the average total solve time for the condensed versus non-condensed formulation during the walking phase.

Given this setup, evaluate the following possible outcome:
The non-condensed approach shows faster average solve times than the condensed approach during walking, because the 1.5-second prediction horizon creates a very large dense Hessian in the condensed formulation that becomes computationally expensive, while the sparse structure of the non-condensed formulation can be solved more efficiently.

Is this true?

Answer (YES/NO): NO